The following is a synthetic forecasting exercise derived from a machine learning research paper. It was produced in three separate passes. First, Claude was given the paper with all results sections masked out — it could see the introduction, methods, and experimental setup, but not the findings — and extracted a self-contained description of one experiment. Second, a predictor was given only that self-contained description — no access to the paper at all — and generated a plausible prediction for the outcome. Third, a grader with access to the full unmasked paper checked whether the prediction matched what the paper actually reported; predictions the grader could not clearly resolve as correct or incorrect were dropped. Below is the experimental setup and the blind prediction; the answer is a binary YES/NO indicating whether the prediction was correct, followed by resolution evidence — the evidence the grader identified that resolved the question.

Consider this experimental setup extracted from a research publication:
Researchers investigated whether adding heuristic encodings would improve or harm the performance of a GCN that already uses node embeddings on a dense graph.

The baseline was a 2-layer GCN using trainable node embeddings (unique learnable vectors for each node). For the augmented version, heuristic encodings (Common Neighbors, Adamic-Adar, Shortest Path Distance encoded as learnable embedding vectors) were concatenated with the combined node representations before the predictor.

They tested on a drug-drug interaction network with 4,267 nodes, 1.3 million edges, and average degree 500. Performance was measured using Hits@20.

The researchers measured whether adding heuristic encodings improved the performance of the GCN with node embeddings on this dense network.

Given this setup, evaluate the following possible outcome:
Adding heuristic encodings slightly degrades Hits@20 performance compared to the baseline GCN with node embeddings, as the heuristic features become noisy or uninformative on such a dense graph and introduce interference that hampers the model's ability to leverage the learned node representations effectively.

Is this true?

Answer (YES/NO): YES